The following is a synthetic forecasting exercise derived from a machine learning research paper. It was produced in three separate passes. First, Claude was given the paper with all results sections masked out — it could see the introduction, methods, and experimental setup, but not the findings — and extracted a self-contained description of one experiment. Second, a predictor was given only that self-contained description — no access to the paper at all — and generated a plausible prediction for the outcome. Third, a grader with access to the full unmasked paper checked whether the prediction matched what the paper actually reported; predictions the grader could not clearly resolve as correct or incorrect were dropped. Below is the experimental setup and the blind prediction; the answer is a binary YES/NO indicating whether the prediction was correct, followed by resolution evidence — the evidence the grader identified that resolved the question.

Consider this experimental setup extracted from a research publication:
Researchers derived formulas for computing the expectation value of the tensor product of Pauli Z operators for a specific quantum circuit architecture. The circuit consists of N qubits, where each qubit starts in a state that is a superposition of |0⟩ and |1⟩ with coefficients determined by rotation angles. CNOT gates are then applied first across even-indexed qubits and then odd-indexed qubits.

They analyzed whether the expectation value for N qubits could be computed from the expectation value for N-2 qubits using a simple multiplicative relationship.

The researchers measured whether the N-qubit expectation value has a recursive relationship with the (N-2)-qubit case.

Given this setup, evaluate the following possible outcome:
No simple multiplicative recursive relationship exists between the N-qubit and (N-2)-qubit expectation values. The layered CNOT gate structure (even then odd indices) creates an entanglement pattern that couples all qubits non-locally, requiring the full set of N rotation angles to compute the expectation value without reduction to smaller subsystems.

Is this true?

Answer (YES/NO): NO